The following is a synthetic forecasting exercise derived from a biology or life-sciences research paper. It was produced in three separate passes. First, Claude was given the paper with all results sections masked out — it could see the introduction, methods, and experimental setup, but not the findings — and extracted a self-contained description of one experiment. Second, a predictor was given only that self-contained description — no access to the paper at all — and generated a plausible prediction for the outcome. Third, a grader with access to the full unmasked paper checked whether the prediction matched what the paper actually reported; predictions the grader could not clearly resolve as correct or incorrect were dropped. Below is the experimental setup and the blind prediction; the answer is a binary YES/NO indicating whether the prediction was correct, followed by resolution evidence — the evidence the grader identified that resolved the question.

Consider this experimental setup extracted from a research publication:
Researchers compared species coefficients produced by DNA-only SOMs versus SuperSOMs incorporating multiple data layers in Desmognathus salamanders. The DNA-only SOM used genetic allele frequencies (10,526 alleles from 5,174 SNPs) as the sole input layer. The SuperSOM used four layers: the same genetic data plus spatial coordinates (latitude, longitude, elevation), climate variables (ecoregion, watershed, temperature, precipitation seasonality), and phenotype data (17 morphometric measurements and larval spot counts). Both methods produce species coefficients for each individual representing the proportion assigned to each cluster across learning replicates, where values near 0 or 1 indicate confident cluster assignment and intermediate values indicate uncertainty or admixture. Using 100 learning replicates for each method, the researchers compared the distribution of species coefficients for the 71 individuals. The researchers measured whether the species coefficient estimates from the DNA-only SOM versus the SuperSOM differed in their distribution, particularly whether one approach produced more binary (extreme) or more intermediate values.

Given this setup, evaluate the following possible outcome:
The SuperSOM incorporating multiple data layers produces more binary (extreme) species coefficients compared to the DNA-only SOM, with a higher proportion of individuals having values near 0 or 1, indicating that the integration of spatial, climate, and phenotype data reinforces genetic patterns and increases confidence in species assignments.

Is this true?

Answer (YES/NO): YES